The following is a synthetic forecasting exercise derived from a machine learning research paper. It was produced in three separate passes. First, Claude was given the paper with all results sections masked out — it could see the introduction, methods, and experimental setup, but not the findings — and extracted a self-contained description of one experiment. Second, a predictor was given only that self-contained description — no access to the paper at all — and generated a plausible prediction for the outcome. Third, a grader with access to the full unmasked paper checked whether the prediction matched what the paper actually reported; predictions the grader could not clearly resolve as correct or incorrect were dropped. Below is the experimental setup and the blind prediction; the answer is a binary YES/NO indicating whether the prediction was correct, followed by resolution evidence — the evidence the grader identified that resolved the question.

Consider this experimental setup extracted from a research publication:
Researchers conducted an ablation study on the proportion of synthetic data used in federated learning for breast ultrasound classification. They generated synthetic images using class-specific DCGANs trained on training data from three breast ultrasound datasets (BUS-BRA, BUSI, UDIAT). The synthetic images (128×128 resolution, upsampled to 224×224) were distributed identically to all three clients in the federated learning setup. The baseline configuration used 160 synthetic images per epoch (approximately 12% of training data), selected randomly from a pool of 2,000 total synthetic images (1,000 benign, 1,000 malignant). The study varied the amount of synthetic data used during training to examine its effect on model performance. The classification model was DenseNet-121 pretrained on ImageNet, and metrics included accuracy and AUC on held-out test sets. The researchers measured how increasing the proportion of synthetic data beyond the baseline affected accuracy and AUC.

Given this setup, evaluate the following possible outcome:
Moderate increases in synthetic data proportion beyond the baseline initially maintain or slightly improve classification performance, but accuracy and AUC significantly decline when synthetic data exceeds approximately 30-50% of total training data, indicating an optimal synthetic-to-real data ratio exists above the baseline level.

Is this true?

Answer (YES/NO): NO